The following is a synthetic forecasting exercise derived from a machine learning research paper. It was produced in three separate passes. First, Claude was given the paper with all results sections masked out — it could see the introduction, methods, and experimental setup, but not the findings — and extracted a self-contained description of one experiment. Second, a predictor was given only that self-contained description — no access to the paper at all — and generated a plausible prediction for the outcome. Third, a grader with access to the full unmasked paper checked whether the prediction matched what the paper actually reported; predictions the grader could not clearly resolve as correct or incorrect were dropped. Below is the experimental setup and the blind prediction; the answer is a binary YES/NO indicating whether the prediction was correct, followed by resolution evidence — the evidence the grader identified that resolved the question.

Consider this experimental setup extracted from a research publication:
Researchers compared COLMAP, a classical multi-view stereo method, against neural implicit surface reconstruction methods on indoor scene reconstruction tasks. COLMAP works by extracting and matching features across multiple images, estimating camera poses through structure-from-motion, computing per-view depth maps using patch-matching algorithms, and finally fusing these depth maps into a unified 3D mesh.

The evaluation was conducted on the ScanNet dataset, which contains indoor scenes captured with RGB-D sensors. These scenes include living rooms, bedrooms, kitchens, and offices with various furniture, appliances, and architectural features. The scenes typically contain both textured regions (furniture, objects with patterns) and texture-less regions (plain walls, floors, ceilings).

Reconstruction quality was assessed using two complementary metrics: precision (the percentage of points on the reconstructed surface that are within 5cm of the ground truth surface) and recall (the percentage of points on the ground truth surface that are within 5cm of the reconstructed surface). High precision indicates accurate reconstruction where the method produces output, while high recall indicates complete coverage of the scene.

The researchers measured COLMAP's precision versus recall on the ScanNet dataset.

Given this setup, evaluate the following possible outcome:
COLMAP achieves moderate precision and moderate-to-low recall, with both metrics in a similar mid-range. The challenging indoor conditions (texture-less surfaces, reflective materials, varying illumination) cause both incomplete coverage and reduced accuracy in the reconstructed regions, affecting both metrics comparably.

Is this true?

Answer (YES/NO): NO